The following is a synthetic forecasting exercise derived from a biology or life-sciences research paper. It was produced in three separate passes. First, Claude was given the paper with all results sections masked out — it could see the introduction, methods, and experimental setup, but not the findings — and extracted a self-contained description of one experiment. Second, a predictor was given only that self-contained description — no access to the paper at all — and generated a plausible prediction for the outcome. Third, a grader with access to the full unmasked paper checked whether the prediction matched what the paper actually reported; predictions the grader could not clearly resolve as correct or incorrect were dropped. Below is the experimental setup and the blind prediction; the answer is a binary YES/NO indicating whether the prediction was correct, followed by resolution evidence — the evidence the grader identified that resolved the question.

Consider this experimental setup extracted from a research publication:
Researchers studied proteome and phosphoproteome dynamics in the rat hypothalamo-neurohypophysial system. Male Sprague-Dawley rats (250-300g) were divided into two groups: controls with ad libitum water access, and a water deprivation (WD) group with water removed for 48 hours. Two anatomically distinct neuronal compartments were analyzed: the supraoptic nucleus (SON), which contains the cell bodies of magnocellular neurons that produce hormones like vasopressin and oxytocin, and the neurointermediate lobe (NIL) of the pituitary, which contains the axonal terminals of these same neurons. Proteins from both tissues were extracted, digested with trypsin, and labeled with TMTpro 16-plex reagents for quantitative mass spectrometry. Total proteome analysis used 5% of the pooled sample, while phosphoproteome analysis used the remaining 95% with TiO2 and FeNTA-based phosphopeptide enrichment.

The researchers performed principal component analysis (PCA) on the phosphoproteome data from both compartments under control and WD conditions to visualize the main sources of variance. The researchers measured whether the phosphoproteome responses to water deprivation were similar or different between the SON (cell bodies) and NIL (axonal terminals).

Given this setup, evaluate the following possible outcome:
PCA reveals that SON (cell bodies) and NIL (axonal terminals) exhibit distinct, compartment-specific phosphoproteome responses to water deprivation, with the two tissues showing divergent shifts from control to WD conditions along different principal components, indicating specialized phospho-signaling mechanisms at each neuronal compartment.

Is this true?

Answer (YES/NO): NO